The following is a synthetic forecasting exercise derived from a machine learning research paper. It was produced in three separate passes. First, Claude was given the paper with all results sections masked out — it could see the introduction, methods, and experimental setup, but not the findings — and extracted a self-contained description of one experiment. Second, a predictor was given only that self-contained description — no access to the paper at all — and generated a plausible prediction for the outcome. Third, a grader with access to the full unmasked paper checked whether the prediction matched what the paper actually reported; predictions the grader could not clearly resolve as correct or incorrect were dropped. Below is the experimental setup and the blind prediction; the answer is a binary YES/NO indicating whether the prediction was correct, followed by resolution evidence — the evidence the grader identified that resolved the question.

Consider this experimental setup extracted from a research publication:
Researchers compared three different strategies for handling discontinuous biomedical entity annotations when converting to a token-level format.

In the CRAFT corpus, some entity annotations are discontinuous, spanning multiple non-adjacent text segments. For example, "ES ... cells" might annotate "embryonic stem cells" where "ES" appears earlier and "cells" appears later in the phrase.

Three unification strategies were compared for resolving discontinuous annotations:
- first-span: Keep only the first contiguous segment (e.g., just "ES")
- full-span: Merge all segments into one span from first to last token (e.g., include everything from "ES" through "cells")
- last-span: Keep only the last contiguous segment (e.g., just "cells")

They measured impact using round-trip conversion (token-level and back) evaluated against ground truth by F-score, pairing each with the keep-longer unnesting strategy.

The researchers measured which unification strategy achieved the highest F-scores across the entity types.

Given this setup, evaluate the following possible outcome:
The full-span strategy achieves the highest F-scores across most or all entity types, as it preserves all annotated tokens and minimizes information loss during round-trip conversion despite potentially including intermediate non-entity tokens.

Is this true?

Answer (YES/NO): NO